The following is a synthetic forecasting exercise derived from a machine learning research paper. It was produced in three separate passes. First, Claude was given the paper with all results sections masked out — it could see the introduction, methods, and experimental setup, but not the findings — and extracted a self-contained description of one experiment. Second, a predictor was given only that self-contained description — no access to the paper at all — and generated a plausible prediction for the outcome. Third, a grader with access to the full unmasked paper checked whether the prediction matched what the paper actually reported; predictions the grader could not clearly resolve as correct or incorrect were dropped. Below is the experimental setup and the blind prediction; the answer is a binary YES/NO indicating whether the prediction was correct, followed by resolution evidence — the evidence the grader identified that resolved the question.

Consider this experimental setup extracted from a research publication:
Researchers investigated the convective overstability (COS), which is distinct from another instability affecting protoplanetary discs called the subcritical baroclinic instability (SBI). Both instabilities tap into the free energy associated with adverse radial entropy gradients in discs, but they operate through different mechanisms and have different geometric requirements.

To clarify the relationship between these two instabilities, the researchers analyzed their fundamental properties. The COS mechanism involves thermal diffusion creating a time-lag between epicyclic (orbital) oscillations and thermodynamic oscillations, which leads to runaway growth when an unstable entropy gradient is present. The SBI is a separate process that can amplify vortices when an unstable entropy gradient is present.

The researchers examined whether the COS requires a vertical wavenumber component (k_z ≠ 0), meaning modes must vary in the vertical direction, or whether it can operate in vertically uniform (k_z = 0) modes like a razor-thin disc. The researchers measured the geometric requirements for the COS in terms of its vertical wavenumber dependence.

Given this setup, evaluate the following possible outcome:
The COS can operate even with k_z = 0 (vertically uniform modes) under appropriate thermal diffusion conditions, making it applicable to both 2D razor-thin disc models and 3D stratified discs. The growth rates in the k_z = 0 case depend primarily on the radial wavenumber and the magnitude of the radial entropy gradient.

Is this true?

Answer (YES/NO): NO